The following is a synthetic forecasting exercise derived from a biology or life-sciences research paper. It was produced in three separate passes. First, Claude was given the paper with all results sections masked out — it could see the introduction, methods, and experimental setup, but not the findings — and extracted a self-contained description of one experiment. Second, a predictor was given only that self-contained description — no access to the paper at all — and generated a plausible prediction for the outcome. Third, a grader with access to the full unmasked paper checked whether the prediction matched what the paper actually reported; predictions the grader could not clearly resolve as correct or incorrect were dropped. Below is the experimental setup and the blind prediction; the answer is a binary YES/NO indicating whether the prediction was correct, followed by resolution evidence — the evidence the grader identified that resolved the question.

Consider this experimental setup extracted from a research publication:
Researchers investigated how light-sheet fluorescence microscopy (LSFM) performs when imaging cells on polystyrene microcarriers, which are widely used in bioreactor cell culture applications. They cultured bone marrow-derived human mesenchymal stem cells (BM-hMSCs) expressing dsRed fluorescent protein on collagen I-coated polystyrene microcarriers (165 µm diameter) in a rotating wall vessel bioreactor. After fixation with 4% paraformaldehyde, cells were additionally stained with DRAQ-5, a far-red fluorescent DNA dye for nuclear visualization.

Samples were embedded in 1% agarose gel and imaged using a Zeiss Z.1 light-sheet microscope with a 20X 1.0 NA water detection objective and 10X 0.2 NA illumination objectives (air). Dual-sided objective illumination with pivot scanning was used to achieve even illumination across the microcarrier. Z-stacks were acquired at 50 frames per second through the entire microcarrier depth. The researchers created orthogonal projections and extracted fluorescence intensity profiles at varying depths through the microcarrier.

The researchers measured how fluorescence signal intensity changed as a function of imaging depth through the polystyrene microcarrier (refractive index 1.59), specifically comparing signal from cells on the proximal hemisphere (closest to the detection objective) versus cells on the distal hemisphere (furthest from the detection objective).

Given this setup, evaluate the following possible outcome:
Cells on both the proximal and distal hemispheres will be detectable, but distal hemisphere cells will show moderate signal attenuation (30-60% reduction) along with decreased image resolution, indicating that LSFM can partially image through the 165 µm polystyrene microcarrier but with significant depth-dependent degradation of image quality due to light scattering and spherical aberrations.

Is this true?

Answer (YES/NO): NO